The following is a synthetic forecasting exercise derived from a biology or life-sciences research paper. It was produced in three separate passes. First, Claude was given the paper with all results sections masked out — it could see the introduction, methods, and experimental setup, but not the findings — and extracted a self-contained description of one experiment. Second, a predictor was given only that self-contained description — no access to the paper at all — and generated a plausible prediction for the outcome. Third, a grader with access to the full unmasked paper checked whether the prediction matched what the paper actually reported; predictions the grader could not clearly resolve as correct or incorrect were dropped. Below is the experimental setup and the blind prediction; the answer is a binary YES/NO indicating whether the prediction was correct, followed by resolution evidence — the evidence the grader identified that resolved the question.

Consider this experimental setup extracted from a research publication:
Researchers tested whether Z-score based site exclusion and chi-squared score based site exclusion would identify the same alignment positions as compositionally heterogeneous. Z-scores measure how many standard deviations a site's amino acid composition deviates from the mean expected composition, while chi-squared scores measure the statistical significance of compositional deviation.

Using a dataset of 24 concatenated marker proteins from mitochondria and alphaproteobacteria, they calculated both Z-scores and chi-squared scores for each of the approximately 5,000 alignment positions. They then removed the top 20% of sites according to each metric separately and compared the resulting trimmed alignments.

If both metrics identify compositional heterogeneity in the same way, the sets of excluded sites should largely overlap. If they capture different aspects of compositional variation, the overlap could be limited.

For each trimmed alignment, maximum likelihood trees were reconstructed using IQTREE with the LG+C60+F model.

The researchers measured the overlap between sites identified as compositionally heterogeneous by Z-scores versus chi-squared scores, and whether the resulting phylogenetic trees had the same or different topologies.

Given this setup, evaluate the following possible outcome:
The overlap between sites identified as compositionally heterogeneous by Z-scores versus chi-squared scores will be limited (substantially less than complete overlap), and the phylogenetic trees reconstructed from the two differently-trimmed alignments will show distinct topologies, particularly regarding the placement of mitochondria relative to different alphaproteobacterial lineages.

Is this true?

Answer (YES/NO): YES